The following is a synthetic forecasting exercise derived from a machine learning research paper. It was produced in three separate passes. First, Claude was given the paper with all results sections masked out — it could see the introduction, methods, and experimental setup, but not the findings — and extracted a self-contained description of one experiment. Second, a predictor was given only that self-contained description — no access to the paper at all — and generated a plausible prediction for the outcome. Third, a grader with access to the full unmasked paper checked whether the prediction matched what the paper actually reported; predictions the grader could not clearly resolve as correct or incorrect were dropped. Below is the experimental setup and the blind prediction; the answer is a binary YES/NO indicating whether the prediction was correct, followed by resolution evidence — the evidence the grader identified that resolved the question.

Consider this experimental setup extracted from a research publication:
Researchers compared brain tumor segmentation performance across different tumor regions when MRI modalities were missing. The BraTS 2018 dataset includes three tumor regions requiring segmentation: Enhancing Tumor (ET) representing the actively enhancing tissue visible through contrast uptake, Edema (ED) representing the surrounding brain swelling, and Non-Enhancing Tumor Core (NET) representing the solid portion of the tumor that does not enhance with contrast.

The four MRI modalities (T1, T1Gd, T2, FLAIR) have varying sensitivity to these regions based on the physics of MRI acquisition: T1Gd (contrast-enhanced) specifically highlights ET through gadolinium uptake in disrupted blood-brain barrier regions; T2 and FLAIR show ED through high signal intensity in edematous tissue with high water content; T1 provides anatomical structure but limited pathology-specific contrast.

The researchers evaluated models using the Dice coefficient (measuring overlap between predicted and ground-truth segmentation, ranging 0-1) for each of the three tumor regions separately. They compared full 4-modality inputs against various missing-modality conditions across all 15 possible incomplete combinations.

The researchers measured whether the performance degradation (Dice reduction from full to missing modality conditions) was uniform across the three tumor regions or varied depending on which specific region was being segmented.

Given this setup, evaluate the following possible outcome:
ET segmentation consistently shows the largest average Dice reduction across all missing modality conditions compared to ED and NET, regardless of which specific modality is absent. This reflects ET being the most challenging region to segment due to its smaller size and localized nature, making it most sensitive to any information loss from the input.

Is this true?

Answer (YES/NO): NO